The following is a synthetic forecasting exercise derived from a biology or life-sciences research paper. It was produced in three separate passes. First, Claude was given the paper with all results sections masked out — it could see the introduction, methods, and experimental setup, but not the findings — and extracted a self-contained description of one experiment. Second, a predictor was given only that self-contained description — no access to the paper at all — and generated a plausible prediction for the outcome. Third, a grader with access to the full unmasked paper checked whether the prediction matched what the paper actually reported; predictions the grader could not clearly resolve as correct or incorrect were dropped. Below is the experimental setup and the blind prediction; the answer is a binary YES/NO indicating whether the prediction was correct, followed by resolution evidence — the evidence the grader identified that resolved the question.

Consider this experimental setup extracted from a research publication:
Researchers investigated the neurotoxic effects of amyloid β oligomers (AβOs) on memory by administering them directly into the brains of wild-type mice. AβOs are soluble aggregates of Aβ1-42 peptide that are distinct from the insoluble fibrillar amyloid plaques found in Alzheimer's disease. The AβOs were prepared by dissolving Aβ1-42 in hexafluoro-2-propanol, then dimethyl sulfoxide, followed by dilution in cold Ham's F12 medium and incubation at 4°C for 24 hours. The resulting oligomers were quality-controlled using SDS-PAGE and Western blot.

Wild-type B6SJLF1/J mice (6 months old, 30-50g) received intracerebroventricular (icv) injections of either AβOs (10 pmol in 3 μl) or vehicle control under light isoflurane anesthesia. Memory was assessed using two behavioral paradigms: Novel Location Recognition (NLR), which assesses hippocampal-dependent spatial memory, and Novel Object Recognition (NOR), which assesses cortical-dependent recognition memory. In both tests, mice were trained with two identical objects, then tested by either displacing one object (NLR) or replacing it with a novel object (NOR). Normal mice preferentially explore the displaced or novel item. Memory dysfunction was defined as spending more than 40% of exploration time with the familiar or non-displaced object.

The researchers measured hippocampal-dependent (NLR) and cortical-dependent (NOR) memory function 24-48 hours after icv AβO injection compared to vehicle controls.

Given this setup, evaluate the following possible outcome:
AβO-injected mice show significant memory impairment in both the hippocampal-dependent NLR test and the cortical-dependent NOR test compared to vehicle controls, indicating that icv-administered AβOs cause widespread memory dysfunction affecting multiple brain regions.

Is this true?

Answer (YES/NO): YES